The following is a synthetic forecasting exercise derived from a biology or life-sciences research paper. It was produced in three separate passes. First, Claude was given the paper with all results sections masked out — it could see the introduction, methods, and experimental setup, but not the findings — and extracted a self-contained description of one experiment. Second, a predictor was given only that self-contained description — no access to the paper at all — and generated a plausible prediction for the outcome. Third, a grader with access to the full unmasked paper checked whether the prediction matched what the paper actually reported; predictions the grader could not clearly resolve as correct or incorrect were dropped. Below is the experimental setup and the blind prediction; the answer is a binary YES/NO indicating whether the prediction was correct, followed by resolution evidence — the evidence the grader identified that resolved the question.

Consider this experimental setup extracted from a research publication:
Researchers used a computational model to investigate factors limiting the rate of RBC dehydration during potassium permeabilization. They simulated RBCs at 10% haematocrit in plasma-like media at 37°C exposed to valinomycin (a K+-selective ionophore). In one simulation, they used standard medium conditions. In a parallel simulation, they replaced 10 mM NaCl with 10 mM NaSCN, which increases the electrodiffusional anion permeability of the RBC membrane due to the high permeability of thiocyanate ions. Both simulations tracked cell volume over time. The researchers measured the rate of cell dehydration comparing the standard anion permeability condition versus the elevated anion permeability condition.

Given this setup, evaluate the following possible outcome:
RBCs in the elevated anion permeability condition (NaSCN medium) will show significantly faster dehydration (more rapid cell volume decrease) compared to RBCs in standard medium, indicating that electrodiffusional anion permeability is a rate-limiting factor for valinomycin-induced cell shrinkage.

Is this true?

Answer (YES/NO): YES